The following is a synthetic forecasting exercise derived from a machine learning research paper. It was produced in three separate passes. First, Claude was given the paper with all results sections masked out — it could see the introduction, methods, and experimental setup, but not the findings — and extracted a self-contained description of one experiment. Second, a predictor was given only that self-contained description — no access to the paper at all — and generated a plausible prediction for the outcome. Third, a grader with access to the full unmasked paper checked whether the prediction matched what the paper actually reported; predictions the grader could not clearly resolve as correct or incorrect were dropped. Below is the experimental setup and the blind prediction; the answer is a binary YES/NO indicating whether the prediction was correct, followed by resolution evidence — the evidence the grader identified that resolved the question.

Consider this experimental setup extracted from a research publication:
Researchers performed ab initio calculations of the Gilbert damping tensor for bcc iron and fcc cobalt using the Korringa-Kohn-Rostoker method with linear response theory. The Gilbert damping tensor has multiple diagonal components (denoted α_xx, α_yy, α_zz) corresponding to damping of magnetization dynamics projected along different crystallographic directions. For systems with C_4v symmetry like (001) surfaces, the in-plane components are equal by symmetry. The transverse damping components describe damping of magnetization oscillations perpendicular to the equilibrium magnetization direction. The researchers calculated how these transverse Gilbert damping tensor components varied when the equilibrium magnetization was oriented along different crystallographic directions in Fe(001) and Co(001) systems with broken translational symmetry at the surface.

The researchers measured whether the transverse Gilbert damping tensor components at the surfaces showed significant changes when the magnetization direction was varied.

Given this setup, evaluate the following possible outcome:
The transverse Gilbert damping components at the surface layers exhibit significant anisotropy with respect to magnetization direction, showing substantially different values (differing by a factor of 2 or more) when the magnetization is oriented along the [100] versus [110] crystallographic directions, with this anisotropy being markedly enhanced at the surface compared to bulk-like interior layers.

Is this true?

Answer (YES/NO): NO